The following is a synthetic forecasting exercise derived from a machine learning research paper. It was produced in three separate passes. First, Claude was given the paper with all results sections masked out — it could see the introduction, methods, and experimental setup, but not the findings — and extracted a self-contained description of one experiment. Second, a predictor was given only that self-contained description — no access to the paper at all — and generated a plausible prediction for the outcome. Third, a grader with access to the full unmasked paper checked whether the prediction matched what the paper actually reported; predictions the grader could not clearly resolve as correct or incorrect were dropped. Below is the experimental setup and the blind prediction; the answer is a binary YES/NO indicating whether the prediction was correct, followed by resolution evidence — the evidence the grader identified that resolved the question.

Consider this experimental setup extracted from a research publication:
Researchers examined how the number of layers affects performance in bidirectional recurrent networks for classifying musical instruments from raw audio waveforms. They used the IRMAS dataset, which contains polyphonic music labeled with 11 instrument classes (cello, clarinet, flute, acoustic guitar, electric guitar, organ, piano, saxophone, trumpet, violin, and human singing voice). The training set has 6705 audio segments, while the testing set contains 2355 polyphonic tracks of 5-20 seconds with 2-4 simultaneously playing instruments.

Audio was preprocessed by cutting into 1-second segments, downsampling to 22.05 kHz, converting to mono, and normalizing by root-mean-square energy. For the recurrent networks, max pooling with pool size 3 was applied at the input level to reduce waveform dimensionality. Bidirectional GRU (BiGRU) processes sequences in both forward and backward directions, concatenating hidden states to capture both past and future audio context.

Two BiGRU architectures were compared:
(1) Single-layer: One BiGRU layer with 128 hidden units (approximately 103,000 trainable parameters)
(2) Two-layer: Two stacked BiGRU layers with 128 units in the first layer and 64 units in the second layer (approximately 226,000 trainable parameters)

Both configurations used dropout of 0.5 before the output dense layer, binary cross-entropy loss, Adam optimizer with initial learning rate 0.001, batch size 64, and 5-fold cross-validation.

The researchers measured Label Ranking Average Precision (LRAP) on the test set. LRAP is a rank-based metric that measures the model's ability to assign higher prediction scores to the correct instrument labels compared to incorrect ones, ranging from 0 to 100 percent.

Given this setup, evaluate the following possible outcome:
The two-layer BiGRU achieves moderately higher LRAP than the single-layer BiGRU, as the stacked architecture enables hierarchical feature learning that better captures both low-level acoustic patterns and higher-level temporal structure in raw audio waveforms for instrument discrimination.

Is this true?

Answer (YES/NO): NO